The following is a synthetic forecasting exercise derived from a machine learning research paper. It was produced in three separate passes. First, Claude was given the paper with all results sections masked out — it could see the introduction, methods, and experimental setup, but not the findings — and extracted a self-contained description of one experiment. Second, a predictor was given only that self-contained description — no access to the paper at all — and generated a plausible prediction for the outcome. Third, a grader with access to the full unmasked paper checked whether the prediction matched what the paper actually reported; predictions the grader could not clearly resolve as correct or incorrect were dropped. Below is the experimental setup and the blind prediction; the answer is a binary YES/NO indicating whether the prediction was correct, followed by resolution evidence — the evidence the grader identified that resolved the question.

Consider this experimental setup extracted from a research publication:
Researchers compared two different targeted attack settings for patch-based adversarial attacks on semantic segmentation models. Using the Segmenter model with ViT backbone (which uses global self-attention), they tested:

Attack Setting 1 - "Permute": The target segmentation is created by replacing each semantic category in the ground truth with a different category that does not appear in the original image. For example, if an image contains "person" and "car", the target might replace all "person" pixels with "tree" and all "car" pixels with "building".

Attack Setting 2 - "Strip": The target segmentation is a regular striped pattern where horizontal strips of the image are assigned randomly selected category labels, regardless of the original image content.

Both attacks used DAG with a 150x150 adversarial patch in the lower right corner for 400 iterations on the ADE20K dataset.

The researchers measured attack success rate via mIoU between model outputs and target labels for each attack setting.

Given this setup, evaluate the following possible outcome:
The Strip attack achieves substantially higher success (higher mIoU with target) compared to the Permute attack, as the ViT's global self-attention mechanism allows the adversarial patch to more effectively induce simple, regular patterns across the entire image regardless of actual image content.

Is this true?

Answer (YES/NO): NO